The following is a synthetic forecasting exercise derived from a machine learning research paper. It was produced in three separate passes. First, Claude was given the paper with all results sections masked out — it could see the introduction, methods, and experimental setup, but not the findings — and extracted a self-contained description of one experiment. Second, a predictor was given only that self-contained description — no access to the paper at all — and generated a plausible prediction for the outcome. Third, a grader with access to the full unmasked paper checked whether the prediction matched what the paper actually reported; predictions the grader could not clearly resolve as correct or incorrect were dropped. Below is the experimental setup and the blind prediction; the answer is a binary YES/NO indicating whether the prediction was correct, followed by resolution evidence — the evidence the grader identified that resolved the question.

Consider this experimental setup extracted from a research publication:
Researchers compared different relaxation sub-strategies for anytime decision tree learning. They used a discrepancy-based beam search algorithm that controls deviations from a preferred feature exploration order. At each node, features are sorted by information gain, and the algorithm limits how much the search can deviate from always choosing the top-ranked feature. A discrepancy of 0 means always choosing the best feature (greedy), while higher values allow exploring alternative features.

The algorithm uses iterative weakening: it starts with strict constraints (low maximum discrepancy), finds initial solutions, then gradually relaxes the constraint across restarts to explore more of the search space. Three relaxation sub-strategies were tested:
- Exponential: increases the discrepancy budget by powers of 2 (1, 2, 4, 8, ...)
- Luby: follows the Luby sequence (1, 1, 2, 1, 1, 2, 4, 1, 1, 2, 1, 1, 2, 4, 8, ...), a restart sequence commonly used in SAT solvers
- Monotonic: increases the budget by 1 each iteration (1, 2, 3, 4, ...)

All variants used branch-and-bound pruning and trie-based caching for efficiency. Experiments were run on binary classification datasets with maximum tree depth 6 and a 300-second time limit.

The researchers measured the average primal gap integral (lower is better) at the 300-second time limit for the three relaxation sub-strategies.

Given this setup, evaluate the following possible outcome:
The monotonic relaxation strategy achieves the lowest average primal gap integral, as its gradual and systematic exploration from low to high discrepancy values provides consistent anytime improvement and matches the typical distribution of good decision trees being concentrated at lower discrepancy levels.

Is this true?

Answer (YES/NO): YES